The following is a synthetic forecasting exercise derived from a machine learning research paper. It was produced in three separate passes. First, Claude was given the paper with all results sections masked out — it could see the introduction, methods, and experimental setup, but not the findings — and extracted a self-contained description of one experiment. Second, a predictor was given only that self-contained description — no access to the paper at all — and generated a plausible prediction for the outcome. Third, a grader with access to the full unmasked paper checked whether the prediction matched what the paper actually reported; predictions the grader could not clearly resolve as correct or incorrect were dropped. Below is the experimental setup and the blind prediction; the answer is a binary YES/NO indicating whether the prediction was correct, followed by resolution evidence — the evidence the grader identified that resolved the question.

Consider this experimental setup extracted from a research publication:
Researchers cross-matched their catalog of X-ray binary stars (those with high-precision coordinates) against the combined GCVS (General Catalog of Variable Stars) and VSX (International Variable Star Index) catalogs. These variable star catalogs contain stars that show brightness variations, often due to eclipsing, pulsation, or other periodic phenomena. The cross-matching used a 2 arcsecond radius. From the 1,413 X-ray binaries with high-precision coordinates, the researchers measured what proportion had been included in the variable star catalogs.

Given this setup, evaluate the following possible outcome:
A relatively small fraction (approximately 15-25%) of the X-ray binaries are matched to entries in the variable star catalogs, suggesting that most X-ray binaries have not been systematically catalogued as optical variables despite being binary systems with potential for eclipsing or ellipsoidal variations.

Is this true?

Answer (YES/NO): YES